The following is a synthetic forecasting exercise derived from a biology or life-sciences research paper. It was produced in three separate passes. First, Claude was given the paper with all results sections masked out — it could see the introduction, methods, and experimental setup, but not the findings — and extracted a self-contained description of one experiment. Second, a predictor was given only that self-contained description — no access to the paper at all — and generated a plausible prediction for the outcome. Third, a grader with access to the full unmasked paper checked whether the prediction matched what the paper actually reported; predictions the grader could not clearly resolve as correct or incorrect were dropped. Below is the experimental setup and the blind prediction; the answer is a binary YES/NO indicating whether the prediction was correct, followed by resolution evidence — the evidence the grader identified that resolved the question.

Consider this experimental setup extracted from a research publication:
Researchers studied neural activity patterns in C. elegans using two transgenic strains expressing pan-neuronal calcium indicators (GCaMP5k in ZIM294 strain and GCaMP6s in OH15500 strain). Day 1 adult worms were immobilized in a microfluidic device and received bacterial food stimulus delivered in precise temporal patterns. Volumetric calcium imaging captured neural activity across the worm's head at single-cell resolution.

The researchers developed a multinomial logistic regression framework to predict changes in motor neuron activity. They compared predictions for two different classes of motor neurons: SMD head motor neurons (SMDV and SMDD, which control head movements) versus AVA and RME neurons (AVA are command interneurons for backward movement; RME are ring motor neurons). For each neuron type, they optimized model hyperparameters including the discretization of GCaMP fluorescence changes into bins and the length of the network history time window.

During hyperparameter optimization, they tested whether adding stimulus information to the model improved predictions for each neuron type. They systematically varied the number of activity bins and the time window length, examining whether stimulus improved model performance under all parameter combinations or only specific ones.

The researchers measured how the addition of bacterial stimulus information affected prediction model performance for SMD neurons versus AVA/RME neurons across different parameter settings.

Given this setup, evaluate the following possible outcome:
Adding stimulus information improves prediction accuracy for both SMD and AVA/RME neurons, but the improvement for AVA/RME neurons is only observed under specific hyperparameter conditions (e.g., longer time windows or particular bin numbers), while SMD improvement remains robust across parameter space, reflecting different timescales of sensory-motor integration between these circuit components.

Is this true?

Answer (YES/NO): NO